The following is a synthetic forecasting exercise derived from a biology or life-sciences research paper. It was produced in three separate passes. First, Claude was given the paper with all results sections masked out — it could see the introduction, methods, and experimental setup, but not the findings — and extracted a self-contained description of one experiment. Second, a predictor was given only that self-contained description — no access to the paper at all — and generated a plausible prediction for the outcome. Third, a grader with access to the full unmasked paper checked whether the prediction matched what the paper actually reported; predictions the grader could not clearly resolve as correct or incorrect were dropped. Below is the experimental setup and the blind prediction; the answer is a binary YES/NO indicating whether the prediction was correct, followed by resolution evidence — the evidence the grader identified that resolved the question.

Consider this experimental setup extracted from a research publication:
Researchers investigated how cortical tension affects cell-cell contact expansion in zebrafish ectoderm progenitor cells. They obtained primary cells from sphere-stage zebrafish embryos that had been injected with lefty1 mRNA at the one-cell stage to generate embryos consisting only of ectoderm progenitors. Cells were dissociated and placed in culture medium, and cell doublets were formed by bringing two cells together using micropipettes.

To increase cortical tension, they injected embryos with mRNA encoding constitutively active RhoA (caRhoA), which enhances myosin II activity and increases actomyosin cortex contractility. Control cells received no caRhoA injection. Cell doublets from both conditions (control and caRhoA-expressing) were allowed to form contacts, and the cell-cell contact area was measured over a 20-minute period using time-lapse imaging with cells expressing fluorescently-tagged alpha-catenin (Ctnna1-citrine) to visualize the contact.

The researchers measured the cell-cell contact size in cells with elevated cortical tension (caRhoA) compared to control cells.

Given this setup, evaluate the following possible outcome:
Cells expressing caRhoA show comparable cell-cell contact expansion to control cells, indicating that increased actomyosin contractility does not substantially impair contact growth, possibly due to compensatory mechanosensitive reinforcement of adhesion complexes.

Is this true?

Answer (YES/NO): NO